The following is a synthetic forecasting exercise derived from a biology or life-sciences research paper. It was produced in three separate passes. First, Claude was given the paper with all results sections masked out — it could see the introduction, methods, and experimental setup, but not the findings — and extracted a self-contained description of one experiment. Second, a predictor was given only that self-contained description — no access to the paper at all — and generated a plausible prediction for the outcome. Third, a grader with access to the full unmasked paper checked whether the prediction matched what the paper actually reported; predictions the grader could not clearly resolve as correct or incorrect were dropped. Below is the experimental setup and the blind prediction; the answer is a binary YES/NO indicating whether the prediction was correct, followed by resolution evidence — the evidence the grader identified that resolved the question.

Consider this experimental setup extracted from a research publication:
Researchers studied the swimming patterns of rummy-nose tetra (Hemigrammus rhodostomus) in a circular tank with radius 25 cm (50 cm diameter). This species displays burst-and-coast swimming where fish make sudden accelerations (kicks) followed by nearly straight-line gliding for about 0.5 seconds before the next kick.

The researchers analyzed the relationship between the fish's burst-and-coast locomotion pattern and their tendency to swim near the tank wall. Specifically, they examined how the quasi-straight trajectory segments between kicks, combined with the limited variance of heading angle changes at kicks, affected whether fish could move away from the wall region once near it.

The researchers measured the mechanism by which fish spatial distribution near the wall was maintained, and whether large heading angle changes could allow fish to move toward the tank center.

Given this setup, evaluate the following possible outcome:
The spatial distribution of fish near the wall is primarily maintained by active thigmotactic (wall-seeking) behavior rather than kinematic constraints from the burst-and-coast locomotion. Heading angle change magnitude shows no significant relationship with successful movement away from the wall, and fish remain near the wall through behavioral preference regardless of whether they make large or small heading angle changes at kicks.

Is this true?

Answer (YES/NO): NO